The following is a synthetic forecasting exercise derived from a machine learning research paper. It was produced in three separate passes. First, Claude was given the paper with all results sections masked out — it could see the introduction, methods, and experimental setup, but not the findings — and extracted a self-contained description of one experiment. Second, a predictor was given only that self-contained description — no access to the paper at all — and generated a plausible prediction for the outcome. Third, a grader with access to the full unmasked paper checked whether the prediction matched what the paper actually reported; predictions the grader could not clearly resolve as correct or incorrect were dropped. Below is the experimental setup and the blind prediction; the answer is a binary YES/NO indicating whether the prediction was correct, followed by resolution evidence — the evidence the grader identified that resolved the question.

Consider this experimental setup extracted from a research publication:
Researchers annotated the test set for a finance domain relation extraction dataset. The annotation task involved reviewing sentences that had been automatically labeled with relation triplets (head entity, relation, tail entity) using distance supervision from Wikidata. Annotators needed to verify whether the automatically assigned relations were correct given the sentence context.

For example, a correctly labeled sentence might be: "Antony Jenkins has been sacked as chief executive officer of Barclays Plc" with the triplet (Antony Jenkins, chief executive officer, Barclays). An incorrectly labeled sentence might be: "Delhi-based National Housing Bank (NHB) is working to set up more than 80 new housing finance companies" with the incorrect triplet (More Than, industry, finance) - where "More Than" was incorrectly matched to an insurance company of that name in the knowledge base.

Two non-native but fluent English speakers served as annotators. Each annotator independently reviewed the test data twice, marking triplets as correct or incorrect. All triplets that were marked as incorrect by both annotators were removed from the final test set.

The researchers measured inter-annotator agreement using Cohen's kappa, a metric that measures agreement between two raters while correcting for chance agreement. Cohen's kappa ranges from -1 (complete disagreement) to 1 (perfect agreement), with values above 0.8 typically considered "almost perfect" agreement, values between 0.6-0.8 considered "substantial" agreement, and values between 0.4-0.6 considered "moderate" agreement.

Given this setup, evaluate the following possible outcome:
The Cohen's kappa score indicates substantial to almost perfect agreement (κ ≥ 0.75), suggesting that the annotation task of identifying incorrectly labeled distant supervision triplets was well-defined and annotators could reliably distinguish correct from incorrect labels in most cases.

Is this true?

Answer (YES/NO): YES